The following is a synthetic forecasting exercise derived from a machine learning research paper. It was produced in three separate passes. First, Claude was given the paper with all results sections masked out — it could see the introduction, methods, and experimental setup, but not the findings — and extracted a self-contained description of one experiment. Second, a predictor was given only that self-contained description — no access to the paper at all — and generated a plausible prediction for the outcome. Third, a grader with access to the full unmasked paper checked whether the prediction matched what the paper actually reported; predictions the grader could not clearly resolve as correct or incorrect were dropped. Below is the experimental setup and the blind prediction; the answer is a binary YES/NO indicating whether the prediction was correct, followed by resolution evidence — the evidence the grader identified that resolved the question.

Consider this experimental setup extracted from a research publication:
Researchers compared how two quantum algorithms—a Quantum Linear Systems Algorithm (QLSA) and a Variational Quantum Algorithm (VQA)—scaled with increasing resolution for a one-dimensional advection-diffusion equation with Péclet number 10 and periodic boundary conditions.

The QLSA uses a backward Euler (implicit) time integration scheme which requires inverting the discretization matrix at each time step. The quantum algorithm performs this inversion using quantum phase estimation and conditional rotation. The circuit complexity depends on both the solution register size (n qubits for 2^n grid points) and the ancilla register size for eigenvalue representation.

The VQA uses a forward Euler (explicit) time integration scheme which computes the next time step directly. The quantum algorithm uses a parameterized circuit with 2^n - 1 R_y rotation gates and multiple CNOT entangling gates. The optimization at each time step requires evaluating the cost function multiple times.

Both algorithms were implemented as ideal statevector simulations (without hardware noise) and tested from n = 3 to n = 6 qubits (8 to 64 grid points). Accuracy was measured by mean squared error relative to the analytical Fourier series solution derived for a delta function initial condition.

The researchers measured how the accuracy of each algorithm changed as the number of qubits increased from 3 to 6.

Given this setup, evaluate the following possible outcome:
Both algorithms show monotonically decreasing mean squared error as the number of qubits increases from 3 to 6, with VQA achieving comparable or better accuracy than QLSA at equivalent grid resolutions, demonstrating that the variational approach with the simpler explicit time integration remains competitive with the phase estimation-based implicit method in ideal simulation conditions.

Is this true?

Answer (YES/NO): NO